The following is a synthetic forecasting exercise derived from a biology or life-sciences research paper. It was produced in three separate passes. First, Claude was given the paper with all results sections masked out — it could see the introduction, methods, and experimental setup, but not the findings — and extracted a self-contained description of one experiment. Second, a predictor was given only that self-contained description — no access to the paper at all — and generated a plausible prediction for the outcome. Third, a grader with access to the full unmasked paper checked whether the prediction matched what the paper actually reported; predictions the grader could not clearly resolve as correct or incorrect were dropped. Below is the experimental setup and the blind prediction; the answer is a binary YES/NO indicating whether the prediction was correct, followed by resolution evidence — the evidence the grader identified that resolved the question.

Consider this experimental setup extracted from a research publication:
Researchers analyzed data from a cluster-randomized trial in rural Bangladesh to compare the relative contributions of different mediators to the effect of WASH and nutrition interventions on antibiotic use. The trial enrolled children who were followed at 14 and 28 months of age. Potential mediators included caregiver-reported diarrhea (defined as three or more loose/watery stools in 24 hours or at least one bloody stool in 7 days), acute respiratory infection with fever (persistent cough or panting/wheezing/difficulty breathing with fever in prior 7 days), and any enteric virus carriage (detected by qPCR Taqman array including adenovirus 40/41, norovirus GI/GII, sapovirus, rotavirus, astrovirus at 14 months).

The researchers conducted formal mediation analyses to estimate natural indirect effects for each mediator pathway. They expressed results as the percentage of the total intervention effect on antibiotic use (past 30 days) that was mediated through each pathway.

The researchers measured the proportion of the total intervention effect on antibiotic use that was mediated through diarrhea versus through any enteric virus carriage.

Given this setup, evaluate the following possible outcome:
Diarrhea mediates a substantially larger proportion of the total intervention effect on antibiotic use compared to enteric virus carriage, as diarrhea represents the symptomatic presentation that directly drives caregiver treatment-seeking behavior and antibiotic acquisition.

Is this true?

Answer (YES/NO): NO